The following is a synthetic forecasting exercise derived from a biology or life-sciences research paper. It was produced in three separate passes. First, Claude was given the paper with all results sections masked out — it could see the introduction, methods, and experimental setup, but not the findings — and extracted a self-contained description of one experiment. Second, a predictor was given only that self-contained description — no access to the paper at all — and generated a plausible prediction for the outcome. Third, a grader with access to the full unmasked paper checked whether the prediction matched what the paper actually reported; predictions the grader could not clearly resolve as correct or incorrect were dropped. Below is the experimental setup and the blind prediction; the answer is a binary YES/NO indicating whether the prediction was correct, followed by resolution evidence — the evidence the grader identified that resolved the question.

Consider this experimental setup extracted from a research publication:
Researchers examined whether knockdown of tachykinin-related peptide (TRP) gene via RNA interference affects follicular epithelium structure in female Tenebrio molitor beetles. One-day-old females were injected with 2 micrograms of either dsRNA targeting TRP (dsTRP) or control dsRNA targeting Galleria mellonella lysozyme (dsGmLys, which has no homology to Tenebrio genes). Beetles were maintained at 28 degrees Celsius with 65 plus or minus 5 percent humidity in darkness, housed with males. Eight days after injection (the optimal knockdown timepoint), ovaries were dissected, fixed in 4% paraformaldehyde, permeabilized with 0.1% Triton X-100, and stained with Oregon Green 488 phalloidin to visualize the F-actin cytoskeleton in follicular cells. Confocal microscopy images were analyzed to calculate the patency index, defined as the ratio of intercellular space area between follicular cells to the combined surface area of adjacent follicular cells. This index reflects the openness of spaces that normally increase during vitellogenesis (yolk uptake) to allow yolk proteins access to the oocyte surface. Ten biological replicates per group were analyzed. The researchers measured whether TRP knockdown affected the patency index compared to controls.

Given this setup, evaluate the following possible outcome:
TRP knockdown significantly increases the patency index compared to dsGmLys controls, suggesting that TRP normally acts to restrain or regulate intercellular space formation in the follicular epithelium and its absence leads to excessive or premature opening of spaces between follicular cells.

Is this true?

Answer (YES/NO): NO